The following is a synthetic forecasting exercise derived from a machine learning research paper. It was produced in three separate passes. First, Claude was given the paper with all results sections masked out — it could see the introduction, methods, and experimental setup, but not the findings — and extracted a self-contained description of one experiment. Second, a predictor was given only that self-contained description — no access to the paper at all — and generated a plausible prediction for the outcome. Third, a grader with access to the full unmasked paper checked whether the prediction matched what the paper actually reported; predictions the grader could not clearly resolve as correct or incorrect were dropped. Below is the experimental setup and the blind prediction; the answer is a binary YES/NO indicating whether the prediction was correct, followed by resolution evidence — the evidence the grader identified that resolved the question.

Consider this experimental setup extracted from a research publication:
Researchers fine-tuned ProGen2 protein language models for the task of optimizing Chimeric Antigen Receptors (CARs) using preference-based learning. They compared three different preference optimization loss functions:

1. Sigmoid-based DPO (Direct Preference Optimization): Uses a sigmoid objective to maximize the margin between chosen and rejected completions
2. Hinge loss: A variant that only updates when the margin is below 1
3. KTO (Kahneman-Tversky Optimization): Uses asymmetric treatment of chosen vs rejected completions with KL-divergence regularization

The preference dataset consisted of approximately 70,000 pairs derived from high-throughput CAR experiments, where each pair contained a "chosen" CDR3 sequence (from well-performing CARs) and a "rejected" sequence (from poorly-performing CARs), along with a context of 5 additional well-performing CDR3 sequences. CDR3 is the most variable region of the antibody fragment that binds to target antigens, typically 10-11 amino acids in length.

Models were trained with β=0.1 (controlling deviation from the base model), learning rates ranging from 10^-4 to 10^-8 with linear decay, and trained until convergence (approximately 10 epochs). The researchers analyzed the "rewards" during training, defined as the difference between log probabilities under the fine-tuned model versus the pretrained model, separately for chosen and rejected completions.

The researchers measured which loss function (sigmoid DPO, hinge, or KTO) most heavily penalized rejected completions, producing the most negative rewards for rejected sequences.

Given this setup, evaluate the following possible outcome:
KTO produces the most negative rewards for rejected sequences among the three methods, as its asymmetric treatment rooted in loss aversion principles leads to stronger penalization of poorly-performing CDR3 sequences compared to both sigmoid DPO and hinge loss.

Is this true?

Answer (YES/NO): NO